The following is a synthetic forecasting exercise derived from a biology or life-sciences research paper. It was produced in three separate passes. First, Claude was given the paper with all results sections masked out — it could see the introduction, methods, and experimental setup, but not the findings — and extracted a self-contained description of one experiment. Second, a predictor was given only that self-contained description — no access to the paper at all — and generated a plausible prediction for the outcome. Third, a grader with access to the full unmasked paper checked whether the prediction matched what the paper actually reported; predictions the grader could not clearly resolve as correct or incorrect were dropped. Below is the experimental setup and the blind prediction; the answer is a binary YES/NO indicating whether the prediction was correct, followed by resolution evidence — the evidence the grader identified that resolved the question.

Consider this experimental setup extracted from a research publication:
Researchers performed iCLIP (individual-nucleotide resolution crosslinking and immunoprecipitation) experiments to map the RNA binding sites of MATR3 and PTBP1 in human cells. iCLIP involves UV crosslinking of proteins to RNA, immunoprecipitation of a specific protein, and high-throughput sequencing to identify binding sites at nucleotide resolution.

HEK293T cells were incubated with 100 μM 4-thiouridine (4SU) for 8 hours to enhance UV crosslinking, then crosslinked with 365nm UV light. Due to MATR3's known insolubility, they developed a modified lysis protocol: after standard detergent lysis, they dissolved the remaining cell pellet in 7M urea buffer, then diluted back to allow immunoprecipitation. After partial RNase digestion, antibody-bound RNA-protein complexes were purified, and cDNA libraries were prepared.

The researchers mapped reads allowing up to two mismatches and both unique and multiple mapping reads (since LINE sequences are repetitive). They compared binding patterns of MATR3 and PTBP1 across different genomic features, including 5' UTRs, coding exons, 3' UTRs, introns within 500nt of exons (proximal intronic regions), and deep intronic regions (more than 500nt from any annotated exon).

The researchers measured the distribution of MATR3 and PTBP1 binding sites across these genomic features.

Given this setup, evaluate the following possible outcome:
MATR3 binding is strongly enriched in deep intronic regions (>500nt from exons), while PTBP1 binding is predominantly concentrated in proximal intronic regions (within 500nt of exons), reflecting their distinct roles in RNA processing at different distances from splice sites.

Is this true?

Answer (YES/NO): NO